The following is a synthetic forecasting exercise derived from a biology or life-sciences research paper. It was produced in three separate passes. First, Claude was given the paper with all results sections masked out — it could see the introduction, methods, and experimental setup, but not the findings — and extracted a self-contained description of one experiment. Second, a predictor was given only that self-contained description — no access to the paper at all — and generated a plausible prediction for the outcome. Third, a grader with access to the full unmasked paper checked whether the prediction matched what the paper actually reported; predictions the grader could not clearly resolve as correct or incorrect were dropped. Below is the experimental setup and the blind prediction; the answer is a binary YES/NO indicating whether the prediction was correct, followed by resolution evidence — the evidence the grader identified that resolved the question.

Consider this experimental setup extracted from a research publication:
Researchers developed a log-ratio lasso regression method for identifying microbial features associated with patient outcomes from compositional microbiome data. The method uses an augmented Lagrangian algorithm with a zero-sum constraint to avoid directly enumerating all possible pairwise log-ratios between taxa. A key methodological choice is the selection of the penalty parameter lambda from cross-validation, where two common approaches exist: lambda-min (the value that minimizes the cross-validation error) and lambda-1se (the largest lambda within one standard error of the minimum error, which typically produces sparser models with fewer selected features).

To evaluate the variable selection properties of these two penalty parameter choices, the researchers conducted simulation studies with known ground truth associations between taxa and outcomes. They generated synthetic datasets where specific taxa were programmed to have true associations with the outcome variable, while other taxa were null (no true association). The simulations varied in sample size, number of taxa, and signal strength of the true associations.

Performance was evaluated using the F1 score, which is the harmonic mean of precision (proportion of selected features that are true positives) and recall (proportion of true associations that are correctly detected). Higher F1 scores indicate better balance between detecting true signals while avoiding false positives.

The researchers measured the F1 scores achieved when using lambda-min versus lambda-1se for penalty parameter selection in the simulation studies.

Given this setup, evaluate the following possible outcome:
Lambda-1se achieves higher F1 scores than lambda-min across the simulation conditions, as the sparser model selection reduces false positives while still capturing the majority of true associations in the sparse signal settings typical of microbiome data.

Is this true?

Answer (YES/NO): NO